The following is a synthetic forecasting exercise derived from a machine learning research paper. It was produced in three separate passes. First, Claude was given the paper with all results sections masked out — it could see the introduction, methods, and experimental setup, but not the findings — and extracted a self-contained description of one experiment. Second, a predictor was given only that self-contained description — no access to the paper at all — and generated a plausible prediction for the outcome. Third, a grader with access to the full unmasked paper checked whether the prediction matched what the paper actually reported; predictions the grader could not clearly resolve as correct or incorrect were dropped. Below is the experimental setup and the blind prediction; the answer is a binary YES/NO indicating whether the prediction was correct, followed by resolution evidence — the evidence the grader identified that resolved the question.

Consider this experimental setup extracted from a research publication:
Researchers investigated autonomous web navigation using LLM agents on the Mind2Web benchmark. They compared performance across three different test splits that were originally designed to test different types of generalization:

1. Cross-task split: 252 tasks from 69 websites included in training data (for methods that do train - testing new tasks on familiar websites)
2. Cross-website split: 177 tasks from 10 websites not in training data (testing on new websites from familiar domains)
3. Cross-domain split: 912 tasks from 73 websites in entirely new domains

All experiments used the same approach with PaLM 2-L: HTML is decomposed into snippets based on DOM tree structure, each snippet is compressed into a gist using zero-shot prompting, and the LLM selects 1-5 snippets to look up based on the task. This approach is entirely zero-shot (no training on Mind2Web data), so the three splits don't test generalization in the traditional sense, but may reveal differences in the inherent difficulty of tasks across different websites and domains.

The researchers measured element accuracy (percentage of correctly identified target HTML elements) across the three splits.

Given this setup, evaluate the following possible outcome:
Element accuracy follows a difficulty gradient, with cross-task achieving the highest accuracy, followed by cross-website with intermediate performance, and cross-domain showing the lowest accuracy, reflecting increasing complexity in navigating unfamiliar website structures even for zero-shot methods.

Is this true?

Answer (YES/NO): NO